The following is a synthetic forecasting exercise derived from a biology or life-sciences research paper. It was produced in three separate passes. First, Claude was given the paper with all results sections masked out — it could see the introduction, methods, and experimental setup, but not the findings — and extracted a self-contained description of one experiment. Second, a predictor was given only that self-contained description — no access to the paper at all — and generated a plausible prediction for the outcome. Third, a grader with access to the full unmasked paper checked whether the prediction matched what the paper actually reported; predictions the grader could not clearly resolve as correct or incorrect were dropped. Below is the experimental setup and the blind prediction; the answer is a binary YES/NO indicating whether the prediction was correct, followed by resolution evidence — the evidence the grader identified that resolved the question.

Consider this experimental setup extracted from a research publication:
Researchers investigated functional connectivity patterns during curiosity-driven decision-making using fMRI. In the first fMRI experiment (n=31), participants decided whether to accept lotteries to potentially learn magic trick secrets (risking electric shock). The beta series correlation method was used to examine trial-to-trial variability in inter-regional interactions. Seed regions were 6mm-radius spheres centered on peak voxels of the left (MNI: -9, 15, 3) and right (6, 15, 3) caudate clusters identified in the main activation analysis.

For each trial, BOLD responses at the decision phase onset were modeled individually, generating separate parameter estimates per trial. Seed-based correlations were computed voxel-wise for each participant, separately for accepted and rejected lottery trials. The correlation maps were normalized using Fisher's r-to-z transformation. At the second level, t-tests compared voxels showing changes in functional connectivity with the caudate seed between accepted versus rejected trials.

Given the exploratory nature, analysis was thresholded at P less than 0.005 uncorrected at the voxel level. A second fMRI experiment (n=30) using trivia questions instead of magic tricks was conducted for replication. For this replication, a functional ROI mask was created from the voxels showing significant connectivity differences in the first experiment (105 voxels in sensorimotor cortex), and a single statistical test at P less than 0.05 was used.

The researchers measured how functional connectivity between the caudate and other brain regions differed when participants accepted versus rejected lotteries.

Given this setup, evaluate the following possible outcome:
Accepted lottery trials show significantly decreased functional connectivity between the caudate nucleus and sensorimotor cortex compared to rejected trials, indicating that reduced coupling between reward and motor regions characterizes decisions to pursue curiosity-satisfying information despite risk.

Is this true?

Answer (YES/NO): YES